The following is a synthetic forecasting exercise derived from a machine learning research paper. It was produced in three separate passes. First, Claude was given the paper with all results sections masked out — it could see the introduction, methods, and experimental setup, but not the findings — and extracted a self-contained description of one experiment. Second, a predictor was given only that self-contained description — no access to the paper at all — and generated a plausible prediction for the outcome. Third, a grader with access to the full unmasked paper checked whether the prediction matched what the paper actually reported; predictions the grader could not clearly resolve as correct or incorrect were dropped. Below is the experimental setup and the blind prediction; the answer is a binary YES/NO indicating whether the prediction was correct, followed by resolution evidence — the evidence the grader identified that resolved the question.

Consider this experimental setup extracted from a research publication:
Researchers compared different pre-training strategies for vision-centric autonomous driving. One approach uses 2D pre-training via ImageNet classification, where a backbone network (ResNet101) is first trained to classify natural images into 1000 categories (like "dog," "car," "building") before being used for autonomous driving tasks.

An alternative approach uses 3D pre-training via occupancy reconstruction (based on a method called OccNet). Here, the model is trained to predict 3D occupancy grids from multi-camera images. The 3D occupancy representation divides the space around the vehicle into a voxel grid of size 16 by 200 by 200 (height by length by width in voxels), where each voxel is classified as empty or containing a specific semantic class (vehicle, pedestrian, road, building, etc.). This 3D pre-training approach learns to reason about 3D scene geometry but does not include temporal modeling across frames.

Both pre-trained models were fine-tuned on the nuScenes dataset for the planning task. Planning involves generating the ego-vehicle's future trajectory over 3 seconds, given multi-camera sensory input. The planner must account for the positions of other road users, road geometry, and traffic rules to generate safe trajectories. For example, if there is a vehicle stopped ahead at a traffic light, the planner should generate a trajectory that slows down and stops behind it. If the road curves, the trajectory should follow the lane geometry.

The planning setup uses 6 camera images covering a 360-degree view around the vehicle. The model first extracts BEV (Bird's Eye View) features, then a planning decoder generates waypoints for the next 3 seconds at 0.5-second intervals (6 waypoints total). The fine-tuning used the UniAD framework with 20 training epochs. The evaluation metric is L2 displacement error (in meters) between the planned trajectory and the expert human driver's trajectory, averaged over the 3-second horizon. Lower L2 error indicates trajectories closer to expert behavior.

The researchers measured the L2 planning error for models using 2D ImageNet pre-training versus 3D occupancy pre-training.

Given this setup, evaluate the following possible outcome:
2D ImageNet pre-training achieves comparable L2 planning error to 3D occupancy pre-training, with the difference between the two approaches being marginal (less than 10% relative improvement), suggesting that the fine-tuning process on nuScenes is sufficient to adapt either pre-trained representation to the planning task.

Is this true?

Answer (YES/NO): YES